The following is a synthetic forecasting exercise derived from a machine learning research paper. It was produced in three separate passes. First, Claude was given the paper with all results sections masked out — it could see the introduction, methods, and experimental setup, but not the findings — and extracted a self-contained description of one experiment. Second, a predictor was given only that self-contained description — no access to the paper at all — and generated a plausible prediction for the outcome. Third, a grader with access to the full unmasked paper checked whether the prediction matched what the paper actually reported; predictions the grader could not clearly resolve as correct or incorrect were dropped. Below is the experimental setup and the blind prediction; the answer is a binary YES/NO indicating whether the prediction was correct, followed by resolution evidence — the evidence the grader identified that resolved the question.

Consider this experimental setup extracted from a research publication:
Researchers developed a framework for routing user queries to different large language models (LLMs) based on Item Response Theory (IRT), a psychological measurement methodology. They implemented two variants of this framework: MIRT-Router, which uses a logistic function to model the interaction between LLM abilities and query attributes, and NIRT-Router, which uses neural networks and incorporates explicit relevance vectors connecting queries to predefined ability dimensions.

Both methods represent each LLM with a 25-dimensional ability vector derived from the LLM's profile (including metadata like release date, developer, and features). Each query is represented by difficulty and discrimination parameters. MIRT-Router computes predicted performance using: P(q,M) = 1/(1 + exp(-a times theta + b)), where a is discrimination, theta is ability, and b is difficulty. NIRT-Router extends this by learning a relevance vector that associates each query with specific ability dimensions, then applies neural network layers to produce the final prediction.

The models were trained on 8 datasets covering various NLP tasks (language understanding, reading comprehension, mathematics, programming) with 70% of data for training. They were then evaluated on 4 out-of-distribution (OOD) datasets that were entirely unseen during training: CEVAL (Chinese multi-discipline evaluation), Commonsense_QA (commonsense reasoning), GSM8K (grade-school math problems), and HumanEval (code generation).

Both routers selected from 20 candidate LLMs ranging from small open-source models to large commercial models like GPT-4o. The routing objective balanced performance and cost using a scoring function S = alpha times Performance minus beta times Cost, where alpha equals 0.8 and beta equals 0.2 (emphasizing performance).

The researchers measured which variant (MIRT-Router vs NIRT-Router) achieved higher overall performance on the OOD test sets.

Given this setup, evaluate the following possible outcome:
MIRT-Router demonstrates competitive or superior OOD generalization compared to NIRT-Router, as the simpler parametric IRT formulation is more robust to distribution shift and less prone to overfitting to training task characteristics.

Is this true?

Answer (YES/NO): NO